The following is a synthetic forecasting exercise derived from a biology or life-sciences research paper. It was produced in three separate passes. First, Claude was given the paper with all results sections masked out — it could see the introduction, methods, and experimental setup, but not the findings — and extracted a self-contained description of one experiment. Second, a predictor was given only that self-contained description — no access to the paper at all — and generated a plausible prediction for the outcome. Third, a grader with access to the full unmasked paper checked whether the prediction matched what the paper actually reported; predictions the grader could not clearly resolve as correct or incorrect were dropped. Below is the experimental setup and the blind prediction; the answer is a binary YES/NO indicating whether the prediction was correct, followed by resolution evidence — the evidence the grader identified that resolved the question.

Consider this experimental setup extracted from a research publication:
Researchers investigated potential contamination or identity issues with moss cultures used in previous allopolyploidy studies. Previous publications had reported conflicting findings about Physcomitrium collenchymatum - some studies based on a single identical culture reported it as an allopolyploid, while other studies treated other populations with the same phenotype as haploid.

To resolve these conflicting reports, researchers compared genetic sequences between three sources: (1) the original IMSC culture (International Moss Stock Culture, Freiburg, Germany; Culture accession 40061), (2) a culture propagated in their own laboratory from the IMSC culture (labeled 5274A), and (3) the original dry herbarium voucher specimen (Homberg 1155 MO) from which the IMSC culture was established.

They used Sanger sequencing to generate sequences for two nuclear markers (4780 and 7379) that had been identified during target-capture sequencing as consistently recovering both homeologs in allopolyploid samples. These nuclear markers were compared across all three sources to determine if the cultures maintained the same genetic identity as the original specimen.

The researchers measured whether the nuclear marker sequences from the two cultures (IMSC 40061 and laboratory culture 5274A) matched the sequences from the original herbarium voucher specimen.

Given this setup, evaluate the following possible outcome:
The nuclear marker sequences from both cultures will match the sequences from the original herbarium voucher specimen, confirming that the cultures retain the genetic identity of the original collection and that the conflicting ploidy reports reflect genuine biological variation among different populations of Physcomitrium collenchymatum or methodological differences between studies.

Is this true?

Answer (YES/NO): YES